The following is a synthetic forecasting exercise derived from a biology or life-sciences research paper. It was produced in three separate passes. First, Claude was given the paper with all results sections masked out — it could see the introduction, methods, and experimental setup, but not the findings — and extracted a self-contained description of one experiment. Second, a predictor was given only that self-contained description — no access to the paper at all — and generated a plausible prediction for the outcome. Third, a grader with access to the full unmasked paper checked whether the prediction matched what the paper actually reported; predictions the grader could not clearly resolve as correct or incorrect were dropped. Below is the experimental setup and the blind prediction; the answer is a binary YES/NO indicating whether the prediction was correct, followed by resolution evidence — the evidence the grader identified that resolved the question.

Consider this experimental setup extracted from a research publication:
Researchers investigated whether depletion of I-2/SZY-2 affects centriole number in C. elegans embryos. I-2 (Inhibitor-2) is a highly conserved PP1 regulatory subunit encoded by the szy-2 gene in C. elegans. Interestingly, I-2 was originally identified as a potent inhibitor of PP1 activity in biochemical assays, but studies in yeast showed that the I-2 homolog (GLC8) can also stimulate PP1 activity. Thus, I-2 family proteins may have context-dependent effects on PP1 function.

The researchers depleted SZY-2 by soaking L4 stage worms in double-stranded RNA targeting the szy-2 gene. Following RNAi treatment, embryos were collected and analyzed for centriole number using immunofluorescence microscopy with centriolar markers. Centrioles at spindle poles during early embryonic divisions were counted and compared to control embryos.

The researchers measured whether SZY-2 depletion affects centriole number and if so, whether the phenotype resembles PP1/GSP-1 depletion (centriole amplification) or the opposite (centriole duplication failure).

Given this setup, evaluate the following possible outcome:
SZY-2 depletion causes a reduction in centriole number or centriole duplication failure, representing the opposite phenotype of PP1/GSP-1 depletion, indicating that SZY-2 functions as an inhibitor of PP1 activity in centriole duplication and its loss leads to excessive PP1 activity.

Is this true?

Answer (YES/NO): NO